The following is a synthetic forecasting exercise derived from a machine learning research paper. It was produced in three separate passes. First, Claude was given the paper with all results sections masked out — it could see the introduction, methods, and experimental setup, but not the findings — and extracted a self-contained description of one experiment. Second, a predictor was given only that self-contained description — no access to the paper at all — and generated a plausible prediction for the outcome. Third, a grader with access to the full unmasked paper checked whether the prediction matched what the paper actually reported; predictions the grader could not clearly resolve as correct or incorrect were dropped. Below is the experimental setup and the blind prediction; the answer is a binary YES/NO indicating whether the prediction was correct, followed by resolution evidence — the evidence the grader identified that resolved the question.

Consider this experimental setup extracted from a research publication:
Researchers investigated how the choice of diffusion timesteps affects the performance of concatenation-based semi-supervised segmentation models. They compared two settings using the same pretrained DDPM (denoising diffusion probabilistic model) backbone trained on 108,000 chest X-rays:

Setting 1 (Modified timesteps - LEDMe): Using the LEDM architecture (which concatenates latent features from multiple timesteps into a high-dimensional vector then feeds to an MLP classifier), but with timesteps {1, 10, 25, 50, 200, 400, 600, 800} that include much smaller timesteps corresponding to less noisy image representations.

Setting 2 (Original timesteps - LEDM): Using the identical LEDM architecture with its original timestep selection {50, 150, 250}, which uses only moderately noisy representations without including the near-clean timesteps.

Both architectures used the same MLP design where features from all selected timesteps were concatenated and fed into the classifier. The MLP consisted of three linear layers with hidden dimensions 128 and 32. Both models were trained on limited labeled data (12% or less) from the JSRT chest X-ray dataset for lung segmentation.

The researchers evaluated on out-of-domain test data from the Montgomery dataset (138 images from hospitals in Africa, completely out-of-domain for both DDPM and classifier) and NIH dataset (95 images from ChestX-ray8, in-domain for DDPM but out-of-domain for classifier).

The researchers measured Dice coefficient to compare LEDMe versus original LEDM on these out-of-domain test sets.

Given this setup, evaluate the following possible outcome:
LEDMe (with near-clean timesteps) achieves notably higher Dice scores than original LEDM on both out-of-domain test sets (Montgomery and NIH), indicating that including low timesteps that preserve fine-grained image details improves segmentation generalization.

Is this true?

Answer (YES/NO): YES